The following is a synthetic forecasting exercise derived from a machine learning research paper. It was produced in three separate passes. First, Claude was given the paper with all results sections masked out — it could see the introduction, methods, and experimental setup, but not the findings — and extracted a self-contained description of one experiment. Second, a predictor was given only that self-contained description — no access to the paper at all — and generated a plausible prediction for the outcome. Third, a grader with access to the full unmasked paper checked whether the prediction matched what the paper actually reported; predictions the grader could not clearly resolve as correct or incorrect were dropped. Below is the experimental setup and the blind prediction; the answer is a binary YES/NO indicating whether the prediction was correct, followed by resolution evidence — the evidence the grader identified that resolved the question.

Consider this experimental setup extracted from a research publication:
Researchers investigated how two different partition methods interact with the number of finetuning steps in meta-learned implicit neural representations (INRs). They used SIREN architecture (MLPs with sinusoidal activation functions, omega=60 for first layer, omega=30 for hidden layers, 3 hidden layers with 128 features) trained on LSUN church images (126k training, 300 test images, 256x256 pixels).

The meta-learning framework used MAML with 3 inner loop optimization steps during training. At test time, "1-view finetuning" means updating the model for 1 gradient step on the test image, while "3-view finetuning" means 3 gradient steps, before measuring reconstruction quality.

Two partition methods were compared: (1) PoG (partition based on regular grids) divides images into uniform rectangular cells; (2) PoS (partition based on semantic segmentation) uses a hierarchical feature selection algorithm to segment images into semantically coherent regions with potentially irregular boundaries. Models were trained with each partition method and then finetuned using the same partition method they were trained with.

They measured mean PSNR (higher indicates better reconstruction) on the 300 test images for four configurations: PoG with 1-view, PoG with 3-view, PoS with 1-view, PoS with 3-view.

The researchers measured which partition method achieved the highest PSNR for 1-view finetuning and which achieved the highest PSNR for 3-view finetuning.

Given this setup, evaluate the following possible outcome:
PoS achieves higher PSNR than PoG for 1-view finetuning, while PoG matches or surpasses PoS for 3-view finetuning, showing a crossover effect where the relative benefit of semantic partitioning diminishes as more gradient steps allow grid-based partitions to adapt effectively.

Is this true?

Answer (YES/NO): YES